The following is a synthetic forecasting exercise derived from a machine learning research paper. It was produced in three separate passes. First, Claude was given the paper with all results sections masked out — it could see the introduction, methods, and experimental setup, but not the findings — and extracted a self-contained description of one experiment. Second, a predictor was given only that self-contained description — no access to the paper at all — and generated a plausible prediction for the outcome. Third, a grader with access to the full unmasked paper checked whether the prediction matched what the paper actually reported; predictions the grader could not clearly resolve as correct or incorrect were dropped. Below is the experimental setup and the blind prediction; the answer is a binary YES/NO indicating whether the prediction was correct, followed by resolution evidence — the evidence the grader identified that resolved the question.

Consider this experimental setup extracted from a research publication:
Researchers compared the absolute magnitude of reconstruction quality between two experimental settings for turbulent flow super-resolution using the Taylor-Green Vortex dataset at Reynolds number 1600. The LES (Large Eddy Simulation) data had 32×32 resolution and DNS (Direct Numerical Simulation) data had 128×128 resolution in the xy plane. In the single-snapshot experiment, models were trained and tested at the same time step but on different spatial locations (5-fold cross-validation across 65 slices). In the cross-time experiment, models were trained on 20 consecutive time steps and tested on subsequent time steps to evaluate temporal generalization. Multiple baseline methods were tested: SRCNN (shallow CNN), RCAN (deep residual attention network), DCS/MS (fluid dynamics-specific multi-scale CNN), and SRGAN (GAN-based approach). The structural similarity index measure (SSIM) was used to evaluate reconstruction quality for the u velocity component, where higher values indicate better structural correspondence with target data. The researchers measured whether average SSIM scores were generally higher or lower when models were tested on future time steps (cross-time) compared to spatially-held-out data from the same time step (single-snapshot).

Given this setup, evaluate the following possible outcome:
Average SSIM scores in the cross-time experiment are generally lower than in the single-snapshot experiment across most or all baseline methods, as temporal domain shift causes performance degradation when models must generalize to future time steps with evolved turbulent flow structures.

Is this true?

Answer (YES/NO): NO